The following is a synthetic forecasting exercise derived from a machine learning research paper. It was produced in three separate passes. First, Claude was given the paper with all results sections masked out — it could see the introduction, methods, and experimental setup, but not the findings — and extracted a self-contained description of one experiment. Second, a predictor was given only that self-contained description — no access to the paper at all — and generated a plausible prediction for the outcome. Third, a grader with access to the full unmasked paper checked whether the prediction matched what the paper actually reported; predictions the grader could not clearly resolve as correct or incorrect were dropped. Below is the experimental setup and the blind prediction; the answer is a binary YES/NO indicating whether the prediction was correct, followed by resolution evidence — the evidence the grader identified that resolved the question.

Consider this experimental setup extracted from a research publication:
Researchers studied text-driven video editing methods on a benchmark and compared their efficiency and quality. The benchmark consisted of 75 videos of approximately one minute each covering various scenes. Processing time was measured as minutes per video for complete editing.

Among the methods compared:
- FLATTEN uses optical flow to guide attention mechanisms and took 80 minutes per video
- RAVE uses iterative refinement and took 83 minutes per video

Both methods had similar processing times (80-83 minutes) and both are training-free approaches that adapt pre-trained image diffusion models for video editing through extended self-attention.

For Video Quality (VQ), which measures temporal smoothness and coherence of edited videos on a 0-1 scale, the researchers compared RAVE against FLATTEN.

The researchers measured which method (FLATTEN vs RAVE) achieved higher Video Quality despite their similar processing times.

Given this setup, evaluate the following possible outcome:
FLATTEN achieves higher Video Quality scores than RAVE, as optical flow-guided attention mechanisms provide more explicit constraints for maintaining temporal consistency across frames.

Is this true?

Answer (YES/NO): NO